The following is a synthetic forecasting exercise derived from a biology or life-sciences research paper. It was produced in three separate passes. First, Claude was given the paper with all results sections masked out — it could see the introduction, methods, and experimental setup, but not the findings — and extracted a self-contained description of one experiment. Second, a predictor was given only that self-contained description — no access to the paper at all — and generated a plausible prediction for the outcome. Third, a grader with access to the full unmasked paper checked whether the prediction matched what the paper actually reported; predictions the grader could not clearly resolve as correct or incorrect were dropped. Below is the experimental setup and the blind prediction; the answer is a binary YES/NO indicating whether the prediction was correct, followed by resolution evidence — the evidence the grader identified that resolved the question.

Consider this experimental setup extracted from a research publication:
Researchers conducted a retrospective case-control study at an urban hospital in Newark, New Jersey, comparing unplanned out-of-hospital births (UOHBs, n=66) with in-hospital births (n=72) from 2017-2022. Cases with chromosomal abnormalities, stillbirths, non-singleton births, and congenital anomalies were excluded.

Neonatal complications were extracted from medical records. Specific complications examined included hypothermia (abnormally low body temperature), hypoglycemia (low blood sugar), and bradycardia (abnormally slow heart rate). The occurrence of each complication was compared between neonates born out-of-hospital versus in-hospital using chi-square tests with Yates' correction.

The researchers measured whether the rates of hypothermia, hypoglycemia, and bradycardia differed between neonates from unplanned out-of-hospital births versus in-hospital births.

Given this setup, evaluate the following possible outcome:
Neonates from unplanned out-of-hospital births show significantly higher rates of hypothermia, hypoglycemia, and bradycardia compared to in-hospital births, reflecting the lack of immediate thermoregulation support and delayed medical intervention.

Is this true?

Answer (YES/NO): YES